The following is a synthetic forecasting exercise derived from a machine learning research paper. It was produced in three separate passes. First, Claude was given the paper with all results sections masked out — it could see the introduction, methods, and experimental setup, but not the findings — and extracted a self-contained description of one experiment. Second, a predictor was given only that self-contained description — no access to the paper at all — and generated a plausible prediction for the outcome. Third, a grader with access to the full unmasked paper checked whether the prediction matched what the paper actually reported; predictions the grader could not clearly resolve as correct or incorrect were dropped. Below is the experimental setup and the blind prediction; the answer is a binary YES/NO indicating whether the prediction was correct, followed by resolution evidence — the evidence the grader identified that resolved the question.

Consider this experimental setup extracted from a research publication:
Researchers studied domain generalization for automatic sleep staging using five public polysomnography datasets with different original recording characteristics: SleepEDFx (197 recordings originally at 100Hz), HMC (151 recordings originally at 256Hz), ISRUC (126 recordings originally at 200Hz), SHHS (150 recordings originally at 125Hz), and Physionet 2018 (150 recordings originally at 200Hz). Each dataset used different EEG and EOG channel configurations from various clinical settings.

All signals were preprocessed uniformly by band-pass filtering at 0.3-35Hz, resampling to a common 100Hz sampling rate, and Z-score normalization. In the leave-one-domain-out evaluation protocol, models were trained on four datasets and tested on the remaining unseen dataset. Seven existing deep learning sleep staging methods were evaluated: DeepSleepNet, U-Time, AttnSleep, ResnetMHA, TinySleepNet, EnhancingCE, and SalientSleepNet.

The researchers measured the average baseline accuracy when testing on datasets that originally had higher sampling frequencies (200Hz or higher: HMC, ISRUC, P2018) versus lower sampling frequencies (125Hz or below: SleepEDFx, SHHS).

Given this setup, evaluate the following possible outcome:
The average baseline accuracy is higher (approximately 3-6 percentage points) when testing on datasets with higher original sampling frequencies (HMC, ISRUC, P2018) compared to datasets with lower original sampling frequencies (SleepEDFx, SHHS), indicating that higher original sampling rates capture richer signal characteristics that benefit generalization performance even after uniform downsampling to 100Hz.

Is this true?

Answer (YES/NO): NO